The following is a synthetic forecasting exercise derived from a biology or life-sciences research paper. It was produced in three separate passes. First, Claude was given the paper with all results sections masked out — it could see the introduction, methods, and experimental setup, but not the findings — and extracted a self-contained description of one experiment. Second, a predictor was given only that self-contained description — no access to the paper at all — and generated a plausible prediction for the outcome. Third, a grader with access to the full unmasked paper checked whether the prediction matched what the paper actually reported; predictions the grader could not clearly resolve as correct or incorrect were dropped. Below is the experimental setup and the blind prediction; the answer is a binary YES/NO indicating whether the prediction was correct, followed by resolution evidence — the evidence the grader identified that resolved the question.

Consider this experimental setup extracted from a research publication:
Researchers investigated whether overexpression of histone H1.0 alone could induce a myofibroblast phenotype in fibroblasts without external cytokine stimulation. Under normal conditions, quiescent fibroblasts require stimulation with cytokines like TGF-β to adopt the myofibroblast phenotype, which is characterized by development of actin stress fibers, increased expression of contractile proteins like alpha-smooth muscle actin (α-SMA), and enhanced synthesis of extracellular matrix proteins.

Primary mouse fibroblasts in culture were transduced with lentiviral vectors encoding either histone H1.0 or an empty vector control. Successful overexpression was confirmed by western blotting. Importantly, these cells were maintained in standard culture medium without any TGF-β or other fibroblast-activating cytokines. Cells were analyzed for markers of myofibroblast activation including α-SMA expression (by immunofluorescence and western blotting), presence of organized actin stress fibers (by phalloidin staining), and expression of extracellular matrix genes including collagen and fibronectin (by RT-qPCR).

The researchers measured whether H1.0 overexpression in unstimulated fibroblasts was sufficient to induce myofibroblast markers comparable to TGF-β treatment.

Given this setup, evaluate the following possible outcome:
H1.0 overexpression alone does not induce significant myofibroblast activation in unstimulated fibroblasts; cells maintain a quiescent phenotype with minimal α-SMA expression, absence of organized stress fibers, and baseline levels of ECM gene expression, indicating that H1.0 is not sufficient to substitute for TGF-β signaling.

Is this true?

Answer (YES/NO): NO